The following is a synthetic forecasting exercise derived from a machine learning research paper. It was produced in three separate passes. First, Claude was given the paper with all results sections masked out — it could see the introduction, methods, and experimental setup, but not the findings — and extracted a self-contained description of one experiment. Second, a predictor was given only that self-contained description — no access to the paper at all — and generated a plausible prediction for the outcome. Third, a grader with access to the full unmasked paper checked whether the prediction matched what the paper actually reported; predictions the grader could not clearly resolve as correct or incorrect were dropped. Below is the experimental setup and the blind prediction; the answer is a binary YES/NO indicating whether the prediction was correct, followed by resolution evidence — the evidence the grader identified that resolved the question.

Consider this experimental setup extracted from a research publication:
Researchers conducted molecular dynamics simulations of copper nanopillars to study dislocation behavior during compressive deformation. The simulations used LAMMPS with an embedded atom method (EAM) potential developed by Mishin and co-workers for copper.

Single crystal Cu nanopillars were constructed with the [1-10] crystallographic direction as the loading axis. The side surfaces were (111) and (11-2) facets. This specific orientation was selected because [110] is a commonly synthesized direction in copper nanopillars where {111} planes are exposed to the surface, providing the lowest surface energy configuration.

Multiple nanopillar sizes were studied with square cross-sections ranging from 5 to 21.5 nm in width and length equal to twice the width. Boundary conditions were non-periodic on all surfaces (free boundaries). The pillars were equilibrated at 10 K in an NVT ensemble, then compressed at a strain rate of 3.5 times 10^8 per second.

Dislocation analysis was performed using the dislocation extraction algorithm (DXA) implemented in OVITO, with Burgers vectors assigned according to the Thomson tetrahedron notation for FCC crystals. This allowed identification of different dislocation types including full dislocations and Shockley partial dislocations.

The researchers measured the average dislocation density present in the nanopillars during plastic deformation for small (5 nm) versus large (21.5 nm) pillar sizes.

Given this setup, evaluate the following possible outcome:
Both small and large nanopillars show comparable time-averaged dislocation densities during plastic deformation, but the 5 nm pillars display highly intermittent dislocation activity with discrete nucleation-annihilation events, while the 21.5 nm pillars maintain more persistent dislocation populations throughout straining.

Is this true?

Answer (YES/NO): NO